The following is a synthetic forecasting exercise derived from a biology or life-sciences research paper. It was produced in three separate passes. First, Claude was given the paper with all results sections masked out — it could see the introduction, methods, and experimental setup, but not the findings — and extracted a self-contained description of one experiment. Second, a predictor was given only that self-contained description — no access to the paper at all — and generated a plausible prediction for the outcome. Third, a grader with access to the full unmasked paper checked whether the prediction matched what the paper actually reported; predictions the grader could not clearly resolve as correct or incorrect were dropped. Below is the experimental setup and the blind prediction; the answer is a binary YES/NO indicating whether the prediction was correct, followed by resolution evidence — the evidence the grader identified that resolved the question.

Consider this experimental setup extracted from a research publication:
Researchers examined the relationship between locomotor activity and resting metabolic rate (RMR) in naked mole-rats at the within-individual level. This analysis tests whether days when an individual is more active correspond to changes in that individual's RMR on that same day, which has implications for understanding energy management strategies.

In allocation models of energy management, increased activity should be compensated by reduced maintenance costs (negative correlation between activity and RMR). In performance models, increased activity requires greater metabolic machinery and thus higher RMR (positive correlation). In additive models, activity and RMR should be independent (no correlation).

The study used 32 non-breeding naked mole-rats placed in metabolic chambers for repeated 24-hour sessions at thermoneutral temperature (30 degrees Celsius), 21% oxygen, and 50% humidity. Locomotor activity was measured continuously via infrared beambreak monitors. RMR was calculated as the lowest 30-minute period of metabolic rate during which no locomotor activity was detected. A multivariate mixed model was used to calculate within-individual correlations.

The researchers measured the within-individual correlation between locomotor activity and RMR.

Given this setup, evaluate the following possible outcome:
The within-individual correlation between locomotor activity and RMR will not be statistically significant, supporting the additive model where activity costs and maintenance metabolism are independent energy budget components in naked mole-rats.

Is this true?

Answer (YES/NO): NO